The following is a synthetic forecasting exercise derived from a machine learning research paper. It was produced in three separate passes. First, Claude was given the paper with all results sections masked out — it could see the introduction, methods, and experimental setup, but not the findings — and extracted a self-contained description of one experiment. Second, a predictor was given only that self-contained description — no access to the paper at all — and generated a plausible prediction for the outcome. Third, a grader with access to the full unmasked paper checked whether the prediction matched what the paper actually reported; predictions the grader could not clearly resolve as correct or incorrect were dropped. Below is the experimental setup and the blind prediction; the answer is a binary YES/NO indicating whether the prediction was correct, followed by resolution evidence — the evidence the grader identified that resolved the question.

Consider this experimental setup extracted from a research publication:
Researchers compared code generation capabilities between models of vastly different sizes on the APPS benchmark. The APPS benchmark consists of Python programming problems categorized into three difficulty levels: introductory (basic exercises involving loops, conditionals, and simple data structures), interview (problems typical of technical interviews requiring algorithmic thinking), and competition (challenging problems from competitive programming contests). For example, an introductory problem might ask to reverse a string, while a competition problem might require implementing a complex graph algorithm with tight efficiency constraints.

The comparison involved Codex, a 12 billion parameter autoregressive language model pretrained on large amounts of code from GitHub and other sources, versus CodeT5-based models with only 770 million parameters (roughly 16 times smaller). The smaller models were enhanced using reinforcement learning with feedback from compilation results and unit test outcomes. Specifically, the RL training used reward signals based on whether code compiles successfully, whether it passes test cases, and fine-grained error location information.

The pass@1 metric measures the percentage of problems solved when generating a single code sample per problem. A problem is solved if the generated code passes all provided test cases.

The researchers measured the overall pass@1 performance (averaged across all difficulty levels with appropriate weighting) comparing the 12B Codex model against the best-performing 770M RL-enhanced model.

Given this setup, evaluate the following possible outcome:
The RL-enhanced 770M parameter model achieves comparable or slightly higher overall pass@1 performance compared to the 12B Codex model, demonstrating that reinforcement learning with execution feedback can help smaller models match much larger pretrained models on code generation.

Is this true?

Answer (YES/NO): NO